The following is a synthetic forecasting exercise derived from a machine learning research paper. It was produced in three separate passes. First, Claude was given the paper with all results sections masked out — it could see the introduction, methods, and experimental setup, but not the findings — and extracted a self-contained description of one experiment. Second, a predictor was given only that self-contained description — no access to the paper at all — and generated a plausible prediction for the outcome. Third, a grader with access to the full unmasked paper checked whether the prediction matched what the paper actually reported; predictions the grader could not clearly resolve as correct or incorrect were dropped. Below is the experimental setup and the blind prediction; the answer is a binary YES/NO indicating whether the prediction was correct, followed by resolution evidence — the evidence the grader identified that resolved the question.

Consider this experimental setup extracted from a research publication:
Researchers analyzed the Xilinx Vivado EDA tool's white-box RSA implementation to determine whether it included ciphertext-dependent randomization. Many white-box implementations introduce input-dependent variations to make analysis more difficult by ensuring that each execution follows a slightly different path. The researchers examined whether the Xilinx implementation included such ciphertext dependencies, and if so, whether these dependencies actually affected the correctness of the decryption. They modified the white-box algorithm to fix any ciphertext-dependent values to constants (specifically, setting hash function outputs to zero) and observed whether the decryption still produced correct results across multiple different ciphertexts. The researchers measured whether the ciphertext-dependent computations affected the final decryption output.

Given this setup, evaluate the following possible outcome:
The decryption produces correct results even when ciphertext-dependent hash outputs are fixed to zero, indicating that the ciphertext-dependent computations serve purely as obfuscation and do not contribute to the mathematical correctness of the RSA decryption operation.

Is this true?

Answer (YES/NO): YES